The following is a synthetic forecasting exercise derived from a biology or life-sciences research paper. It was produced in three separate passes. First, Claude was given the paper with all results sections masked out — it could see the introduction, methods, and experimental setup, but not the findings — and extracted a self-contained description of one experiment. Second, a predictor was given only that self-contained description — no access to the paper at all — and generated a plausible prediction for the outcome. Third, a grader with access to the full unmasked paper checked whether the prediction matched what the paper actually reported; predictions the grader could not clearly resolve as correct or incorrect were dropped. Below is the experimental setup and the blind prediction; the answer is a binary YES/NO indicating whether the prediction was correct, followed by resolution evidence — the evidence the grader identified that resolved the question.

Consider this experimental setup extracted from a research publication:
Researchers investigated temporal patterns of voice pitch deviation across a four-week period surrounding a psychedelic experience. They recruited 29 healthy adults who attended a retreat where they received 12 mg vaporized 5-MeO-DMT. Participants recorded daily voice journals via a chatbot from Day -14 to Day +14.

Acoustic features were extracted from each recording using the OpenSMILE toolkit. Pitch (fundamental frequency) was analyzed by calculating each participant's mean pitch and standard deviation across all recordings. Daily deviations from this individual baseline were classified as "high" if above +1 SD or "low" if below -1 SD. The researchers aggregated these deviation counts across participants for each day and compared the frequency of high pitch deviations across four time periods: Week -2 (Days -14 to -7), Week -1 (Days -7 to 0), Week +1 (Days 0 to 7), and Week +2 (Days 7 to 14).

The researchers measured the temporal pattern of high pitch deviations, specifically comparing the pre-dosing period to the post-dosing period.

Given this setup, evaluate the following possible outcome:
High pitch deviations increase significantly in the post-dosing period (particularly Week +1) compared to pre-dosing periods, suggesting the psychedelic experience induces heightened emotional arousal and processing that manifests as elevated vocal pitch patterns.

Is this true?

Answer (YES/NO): NO